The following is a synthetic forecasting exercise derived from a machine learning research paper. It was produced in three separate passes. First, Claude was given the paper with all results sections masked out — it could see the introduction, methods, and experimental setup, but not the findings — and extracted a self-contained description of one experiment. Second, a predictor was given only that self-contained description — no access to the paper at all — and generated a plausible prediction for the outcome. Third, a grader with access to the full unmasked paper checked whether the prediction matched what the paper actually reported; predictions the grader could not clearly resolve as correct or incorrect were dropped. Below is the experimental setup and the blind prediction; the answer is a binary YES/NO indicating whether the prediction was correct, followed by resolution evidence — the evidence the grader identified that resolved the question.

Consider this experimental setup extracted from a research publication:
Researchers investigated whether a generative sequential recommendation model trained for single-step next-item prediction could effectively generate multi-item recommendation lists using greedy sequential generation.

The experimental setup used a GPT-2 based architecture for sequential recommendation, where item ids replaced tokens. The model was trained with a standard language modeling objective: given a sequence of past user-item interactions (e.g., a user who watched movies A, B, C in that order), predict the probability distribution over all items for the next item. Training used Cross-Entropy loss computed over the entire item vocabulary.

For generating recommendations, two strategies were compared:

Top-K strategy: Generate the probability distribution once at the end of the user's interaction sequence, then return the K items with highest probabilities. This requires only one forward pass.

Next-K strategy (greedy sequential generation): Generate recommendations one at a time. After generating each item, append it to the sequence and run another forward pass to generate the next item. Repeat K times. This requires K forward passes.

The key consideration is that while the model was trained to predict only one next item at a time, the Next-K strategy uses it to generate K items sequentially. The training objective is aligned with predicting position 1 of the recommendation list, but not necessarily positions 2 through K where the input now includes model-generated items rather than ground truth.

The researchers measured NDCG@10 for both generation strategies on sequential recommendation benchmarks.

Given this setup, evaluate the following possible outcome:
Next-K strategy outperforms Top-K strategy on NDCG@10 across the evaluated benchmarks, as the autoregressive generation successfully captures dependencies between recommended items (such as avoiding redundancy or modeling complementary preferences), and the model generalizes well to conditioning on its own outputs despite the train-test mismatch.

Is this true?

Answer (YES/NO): NO